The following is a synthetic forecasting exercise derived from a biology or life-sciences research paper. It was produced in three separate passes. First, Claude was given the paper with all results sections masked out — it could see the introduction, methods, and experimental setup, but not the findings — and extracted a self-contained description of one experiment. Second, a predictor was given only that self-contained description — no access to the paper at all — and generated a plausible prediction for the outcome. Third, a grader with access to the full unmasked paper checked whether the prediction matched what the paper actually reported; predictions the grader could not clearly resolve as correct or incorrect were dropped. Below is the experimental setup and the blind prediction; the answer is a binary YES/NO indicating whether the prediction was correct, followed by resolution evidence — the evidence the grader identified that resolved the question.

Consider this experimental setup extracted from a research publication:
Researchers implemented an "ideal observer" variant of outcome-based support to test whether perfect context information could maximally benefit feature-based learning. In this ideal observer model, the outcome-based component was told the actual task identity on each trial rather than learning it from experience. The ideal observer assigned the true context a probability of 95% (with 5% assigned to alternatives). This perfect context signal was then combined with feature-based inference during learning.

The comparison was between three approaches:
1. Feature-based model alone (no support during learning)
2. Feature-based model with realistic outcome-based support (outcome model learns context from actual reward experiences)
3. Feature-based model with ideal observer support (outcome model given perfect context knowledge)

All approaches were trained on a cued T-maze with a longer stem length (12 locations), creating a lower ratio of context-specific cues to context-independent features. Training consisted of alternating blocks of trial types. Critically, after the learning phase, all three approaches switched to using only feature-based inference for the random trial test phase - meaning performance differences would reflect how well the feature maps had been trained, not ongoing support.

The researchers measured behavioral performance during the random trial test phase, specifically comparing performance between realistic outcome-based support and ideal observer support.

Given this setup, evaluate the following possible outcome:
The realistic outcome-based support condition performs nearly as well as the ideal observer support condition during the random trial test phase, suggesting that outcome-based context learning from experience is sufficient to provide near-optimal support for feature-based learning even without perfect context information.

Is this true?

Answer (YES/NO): NO